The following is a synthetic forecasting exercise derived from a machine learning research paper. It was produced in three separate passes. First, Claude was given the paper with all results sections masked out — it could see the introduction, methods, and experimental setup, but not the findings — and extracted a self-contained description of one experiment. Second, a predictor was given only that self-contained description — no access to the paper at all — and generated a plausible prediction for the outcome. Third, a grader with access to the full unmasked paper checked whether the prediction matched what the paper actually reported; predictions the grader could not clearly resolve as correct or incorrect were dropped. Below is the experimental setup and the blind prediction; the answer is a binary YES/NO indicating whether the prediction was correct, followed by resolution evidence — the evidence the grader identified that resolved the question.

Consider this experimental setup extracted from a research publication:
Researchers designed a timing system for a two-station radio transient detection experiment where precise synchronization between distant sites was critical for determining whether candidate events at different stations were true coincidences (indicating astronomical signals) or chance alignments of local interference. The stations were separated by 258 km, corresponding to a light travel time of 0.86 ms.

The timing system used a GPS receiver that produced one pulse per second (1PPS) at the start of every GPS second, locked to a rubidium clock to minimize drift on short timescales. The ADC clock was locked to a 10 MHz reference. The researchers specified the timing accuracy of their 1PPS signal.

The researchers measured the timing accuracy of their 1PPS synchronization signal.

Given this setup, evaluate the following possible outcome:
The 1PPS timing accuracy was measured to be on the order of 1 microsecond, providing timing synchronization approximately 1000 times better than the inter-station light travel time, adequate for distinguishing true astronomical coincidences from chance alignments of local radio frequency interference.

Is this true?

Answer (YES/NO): NO